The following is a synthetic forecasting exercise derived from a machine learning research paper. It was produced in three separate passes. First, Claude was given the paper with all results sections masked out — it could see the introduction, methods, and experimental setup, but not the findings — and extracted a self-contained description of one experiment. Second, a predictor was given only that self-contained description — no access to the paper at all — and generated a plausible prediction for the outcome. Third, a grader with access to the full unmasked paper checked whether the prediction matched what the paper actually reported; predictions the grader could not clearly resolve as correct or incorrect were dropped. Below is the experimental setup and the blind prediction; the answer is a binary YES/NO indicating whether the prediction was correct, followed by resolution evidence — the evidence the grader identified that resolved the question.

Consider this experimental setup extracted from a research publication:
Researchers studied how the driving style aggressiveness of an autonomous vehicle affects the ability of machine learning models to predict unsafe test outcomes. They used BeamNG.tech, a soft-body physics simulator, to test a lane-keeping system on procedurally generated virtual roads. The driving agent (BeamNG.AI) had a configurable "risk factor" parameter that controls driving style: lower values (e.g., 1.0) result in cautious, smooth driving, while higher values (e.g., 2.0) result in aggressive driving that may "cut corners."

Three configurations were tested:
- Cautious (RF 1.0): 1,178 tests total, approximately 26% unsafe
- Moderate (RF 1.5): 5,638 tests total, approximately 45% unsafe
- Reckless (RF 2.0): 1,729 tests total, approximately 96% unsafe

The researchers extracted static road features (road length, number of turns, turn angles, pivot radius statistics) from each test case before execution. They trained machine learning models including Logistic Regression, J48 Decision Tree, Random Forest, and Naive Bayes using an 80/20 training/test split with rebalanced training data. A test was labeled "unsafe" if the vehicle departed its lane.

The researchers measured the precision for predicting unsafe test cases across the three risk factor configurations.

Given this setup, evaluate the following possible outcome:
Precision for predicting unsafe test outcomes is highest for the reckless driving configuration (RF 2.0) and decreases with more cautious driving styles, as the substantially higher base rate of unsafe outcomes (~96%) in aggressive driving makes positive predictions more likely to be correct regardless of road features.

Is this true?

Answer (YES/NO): YES